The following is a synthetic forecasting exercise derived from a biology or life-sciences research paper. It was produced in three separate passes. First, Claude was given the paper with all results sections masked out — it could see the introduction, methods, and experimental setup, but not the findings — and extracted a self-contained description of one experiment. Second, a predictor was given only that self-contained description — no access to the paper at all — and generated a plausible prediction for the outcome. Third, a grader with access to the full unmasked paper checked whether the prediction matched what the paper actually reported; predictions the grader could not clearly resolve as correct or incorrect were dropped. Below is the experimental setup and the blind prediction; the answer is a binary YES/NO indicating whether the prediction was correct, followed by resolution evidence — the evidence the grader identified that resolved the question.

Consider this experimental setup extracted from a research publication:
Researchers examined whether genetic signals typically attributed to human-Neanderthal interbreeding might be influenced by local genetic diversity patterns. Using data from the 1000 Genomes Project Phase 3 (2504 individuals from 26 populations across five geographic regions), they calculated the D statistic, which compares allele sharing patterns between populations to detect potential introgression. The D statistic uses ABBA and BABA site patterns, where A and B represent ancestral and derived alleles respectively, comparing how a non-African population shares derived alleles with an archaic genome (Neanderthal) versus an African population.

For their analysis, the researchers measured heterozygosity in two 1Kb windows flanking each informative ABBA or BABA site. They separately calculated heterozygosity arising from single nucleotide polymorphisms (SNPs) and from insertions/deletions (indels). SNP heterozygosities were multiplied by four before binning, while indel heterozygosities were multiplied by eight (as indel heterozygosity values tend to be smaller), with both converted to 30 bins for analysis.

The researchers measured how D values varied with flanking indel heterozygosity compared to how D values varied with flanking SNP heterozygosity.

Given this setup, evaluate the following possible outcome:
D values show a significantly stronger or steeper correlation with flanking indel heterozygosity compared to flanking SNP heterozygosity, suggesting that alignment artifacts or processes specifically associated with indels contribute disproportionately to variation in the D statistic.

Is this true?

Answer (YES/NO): NO